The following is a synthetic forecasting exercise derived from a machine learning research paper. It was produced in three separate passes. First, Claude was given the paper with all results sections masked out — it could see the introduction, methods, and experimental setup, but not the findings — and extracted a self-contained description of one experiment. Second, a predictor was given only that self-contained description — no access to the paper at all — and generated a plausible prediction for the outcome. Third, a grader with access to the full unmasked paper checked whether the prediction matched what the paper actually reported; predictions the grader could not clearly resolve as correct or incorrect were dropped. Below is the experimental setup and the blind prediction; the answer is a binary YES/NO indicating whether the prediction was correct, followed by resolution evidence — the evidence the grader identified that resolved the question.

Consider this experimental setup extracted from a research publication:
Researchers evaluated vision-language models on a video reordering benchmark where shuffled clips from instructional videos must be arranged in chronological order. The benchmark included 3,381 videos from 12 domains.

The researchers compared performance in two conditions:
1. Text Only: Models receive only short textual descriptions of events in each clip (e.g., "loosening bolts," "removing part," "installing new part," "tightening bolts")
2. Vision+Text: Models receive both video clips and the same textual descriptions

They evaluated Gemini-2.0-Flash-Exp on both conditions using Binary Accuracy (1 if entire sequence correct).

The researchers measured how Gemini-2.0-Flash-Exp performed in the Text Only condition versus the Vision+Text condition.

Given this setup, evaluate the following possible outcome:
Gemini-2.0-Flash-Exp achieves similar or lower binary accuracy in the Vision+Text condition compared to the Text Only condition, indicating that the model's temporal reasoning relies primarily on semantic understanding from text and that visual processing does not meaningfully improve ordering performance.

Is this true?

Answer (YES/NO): NO